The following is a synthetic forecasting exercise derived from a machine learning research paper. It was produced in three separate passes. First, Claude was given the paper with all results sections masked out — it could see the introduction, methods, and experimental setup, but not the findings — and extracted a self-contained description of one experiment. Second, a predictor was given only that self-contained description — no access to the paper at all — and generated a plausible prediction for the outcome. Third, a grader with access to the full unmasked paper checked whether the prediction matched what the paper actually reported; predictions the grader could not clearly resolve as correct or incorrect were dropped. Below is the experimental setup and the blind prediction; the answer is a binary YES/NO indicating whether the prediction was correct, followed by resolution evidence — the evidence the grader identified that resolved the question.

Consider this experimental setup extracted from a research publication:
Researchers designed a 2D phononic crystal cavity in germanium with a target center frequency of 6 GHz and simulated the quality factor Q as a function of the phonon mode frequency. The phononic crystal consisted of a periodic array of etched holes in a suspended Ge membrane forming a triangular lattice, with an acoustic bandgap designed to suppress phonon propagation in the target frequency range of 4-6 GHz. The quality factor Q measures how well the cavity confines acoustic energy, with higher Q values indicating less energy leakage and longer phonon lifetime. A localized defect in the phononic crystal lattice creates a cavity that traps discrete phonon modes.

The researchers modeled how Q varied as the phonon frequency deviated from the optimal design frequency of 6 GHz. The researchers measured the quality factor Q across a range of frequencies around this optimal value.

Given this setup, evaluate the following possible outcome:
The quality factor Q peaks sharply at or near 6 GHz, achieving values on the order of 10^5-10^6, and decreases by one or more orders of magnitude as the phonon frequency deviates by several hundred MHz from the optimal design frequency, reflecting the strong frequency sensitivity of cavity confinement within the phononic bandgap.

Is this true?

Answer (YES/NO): NO